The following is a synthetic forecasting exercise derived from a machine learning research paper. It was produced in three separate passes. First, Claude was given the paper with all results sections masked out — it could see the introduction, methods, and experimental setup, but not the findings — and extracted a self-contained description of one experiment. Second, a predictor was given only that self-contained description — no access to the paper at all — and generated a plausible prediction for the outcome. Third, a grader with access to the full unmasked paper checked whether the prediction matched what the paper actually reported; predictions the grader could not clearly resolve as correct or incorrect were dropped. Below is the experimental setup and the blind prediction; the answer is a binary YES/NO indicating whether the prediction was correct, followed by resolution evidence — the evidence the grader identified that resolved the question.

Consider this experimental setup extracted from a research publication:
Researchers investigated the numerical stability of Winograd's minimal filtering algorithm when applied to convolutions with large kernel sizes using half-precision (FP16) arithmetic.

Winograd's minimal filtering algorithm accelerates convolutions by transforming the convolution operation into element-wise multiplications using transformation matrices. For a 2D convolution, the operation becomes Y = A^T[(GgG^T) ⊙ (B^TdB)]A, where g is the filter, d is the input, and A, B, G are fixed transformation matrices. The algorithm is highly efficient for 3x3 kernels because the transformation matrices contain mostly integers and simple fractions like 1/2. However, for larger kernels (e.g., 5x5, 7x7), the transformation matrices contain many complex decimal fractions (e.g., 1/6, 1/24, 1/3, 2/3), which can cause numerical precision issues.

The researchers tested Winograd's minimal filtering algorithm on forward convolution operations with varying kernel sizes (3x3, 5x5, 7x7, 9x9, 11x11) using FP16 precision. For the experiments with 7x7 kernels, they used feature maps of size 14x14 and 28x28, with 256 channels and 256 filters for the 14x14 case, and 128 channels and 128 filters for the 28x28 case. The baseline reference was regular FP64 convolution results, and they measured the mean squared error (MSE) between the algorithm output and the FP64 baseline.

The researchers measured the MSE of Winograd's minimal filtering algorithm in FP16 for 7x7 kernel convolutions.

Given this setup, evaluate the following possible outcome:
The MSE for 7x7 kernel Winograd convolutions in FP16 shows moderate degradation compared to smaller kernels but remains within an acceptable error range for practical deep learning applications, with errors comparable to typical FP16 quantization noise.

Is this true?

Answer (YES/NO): NO